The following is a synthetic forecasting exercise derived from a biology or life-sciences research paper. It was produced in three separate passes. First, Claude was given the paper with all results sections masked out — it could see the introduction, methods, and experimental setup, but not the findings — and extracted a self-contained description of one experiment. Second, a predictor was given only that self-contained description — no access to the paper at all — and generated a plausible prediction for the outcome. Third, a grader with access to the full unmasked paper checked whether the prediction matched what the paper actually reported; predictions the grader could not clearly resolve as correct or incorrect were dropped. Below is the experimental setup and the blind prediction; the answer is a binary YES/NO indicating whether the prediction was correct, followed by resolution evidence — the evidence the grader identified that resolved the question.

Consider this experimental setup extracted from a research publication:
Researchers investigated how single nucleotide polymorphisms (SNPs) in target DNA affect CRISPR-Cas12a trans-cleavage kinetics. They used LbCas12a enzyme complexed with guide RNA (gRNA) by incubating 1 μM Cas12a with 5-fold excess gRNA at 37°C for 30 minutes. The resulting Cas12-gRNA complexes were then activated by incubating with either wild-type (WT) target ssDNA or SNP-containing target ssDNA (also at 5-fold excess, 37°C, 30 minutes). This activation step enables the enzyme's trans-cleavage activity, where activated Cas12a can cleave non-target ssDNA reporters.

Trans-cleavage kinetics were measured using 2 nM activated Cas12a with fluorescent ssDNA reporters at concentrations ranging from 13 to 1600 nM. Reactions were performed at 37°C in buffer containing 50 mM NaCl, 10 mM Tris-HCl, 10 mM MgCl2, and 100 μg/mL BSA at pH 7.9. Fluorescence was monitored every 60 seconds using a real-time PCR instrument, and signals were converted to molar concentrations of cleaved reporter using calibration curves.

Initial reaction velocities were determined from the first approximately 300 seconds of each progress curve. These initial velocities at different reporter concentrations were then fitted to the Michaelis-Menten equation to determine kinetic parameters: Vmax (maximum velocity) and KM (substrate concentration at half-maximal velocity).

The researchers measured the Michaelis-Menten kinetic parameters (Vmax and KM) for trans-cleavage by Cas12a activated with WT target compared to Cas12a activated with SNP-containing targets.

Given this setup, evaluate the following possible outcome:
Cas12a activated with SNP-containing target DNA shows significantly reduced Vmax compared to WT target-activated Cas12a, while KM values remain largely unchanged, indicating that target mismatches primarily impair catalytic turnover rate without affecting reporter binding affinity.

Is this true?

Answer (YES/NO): NO